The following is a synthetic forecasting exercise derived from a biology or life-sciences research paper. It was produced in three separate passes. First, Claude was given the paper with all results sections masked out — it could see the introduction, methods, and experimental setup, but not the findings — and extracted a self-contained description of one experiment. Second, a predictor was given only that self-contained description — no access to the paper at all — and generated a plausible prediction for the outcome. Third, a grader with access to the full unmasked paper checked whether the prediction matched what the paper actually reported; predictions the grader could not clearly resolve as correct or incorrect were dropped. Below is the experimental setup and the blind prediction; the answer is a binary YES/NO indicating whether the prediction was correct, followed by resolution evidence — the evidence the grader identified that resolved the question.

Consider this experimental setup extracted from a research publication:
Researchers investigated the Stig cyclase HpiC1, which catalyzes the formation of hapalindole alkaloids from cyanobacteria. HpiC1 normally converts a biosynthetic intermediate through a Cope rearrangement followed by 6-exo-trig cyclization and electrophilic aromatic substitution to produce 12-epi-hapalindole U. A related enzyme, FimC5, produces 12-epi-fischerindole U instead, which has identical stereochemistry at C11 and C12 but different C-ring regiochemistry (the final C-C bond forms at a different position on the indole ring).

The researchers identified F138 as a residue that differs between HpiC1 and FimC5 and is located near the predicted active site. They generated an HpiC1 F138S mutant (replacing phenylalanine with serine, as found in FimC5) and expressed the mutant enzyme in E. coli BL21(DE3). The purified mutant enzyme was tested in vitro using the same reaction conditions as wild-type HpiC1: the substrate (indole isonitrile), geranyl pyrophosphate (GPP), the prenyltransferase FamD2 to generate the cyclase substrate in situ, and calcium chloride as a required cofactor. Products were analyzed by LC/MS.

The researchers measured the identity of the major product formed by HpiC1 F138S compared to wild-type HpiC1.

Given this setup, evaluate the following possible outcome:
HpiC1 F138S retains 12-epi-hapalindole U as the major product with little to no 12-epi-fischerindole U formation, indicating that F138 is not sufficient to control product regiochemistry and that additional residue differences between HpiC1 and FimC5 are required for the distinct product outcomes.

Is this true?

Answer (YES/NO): NO